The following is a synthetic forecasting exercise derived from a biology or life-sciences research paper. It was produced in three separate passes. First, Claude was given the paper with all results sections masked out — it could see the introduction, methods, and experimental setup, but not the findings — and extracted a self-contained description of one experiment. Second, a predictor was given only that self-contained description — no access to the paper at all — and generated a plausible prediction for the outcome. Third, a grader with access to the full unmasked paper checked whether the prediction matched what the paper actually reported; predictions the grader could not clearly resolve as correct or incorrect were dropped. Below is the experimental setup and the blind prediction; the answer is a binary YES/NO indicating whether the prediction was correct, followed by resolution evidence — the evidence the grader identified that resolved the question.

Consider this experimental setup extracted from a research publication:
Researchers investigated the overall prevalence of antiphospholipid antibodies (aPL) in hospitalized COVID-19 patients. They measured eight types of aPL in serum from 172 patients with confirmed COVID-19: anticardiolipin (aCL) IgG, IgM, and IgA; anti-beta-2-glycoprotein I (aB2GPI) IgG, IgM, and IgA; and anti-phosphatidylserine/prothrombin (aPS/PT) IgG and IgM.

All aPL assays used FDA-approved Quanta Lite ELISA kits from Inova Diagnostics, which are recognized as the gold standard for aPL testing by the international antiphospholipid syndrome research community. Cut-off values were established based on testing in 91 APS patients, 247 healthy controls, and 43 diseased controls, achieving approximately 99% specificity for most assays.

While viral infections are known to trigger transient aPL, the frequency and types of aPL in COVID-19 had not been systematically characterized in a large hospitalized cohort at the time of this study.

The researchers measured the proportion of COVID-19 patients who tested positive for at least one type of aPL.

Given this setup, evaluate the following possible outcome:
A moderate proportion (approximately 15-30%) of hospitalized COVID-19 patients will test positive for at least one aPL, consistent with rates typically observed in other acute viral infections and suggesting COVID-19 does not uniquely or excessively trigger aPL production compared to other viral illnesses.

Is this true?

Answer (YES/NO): NO